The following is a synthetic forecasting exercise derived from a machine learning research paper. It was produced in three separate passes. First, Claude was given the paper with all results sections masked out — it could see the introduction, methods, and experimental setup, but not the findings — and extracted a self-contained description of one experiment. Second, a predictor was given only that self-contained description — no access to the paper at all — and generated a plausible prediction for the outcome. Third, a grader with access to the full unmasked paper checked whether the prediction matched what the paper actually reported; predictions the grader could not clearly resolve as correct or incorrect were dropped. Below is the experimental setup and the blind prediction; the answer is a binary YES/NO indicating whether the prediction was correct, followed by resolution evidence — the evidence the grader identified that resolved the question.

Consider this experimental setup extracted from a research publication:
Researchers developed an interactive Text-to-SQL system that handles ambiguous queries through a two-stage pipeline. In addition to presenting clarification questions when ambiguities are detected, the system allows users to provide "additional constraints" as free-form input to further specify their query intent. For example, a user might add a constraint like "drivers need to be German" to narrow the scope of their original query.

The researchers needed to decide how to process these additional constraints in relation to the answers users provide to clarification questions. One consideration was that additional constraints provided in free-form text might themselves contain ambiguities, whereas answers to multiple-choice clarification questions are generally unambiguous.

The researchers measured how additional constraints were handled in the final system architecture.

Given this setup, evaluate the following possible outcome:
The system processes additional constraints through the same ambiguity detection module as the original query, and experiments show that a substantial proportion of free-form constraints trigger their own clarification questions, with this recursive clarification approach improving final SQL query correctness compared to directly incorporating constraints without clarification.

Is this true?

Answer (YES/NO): NO